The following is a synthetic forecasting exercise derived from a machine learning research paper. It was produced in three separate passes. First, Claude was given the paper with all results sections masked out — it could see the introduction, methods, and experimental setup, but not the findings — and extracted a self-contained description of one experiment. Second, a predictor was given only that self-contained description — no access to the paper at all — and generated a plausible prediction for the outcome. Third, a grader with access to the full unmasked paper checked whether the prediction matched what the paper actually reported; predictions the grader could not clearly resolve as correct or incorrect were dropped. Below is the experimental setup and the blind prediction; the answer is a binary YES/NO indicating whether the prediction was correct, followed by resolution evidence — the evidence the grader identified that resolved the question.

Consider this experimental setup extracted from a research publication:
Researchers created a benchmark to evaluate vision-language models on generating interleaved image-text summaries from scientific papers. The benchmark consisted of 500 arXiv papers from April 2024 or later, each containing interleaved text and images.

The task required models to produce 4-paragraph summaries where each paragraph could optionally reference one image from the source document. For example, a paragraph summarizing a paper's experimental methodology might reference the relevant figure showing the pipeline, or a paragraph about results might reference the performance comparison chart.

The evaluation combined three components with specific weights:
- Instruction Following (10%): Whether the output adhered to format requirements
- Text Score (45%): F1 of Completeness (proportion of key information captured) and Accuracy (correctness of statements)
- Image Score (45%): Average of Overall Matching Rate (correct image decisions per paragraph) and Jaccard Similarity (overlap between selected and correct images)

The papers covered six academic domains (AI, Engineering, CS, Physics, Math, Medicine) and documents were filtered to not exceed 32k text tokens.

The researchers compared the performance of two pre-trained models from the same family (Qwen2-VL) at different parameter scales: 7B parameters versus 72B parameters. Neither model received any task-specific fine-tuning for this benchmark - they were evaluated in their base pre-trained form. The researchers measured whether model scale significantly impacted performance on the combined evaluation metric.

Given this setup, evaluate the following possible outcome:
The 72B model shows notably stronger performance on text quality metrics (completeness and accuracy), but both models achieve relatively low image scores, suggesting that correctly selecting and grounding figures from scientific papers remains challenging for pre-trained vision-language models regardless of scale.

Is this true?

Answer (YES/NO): NO